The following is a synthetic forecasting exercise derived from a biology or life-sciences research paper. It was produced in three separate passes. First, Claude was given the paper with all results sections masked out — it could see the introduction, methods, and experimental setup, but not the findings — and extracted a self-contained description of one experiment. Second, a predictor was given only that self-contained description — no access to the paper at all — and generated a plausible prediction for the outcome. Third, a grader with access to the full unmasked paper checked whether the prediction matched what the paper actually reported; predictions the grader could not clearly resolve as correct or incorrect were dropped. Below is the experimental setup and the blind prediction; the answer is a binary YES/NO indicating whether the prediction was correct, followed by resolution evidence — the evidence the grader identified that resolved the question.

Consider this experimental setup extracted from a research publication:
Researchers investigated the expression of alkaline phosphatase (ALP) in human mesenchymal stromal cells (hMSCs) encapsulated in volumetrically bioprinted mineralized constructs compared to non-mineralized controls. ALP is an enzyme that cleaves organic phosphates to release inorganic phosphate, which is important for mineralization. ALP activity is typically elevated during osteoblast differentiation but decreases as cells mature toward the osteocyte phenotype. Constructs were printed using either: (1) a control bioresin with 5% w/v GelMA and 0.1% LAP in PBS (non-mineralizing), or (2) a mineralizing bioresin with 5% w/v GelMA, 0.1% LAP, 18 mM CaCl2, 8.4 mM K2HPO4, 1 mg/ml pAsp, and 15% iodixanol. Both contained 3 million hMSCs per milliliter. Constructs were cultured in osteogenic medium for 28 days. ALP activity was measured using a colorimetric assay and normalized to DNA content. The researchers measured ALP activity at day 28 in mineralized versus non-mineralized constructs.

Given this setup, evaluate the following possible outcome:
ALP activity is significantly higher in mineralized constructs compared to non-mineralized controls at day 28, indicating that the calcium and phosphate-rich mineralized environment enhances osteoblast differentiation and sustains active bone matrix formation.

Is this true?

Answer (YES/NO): NO